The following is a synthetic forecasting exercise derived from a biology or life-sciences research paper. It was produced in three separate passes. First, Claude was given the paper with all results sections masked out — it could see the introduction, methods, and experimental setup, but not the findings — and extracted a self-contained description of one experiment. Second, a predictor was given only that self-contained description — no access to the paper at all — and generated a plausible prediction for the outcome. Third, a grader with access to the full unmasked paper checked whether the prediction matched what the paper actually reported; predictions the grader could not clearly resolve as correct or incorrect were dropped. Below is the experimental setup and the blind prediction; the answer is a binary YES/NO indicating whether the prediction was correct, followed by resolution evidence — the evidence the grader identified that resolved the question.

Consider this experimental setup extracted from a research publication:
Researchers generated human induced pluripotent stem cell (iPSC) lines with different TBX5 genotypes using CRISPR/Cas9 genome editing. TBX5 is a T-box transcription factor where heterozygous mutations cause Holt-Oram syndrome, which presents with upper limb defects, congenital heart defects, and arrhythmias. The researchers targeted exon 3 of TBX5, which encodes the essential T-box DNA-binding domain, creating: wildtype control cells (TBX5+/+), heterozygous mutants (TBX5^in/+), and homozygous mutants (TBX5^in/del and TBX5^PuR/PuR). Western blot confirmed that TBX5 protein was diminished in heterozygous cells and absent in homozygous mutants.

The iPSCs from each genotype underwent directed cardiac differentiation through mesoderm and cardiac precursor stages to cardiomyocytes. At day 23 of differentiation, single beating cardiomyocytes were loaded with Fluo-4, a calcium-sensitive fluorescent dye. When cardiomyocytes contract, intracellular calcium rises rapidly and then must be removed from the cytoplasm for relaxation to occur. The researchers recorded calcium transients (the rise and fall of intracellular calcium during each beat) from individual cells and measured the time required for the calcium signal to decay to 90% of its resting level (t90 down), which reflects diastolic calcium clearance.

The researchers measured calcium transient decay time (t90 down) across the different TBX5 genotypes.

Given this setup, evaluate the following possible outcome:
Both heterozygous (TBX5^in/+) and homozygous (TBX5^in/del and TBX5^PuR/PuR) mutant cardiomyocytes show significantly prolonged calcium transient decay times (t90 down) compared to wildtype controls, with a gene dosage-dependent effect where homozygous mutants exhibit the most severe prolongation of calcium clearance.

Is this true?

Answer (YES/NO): YES